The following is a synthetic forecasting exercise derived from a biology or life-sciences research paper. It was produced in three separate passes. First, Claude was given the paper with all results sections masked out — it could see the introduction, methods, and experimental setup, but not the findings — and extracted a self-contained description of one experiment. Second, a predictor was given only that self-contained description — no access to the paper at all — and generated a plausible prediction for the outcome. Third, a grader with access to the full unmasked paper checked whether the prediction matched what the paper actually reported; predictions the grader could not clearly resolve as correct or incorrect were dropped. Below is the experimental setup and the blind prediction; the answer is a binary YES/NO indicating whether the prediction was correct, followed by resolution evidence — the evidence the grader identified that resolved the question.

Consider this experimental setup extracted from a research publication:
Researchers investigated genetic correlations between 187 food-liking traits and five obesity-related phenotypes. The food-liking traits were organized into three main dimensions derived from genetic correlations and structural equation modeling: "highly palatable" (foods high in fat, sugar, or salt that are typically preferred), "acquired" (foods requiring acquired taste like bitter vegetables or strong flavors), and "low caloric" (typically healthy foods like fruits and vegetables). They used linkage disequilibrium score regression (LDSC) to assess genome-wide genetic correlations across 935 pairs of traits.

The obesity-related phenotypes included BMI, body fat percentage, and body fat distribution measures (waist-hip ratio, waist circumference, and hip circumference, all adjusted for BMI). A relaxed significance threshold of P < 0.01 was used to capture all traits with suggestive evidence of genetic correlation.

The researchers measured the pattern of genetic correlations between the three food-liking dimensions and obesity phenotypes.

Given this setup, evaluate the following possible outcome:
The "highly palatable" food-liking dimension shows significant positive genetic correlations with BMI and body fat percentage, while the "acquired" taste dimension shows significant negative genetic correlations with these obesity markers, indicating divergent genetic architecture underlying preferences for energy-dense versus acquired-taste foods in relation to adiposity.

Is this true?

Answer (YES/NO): NO